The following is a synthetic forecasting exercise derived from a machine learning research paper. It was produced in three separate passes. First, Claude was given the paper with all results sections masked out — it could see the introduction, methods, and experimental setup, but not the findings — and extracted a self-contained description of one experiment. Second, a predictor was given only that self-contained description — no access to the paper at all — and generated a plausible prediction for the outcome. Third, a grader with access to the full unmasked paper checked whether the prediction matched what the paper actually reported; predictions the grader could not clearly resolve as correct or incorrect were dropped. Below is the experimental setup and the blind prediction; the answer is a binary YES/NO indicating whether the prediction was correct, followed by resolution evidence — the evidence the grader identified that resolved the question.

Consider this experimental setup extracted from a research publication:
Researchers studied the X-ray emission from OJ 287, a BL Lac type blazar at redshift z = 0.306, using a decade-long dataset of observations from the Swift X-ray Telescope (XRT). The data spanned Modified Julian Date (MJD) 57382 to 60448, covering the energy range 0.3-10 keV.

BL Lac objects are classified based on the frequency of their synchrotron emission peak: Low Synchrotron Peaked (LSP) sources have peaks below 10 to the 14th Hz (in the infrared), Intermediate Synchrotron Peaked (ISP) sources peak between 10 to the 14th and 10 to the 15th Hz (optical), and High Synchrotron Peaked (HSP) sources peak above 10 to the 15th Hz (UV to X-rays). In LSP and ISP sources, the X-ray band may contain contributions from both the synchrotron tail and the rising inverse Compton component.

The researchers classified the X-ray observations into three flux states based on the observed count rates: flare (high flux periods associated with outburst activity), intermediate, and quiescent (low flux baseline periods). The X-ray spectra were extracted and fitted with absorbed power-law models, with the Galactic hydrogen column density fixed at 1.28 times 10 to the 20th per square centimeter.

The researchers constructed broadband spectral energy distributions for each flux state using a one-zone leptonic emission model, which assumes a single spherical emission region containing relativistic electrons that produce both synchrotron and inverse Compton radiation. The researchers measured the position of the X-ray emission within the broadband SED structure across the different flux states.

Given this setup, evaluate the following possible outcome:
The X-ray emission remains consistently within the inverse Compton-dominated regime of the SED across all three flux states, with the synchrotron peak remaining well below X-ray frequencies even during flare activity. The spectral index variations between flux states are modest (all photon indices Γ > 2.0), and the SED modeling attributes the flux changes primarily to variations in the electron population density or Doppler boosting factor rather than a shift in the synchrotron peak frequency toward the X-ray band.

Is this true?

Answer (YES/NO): NO